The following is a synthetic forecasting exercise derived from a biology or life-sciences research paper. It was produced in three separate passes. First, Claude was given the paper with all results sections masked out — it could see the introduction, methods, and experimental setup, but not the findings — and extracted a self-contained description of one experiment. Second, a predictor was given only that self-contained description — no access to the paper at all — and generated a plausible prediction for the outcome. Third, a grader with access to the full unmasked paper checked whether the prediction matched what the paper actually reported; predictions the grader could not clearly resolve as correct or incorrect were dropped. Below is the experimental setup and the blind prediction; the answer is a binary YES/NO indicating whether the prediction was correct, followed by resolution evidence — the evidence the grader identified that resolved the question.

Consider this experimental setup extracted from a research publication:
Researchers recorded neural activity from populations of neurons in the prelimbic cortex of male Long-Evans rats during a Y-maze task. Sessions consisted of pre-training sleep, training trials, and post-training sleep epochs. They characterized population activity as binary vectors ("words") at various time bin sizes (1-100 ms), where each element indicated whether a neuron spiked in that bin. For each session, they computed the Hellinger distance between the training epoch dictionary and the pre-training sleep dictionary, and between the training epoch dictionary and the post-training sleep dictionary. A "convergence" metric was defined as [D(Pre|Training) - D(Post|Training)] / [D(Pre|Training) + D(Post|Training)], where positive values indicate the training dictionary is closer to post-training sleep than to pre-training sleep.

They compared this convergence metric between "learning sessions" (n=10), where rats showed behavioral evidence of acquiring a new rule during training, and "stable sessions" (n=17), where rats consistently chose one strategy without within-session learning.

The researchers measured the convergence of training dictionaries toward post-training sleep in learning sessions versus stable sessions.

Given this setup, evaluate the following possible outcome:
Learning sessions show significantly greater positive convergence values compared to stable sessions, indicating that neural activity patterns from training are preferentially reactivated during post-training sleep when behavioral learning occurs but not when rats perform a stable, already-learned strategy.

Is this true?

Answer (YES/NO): YES